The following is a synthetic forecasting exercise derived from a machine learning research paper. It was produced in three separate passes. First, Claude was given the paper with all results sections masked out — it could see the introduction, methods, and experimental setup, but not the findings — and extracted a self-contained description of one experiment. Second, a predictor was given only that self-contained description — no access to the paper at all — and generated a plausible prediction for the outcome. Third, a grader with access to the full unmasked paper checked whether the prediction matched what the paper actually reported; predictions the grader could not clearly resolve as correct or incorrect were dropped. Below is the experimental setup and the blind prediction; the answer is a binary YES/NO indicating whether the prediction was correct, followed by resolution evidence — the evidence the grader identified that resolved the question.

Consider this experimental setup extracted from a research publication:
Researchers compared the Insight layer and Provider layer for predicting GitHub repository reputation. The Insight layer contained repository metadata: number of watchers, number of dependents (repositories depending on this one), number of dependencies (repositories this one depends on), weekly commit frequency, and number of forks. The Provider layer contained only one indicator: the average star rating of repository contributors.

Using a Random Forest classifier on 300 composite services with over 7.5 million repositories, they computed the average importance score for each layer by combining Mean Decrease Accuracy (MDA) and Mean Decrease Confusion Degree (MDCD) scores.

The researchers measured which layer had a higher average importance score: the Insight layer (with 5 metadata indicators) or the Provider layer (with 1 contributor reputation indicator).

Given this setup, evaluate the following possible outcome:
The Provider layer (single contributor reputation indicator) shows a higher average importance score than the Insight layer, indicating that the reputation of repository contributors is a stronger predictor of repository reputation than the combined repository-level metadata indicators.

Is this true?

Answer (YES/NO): NO